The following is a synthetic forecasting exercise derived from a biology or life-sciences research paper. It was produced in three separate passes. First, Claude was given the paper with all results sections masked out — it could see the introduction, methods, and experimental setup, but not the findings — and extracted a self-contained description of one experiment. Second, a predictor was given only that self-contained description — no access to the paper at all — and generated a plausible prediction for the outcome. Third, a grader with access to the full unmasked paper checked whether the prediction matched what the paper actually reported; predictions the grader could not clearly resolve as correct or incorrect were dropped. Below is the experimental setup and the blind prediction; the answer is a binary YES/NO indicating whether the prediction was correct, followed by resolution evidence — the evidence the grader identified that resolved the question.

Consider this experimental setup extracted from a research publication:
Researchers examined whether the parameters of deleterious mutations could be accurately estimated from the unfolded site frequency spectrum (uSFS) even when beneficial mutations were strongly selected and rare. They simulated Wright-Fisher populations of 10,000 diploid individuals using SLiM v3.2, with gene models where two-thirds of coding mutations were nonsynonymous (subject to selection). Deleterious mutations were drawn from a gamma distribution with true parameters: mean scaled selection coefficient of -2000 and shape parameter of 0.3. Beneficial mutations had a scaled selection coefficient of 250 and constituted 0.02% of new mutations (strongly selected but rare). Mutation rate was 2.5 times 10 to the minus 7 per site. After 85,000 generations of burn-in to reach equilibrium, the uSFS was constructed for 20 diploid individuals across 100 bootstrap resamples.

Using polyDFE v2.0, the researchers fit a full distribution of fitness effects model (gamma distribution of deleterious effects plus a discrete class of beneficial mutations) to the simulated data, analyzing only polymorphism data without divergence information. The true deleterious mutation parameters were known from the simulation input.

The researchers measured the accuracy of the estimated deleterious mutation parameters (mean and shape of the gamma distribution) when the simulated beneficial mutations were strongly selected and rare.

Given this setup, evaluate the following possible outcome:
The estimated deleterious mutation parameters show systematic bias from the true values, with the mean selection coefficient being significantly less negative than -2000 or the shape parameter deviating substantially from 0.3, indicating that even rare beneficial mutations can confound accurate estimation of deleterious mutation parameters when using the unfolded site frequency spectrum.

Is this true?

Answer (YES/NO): NO